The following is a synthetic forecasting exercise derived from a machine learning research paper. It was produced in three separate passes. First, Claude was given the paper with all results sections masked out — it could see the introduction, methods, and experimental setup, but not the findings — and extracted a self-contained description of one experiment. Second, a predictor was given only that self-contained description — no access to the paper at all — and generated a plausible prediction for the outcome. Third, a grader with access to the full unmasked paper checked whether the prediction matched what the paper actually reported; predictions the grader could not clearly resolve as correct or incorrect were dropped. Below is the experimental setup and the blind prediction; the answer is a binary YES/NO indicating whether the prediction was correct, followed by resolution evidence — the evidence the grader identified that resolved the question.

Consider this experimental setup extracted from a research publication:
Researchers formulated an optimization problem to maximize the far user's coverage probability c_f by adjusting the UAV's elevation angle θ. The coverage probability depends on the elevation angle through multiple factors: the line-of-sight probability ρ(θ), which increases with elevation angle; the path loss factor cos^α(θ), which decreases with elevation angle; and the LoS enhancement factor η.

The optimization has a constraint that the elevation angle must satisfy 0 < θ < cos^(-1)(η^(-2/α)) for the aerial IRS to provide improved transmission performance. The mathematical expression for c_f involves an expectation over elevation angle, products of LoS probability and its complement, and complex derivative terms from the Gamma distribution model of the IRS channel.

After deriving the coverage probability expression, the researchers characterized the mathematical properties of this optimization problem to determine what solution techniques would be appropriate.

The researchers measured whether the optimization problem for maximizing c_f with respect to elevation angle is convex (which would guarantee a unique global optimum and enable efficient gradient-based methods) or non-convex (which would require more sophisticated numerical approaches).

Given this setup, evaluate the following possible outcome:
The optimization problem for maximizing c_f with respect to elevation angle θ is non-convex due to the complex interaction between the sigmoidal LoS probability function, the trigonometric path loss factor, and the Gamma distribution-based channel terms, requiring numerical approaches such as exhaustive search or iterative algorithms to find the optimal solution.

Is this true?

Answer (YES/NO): YES